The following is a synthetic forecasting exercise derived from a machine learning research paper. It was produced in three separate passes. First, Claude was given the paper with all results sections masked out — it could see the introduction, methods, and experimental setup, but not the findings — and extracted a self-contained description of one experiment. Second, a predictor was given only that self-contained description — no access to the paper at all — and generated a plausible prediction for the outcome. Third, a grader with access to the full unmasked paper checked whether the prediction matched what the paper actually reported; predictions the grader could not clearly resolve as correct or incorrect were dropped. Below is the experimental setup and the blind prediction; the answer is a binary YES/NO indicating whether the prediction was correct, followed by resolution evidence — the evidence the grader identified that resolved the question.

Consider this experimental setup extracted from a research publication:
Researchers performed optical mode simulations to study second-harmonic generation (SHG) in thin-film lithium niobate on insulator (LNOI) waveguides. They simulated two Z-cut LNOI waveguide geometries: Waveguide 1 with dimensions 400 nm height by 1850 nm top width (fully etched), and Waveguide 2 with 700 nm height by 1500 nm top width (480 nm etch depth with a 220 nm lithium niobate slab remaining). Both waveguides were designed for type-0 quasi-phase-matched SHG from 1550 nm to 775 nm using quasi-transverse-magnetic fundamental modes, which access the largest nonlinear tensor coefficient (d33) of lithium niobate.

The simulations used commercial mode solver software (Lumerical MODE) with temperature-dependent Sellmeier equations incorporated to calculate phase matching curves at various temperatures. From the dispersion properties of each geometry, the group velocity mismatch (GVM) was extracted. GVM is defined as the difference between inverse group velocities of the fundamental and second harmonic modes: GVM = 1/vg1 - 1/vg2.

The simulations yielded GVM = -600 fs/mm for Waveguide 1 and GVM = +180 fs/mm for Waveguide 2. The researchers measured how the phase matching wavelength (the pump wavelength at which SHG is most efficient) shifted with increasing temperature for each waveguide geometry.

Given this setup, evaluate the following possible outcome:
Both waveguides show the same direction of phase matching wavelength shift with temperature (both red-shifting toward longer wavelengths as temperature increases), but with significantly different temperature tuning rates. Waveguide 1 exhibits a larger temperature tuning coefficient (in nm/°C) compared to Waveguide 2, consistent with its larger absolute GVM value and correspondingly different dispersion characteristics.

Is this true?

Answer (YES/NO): NO